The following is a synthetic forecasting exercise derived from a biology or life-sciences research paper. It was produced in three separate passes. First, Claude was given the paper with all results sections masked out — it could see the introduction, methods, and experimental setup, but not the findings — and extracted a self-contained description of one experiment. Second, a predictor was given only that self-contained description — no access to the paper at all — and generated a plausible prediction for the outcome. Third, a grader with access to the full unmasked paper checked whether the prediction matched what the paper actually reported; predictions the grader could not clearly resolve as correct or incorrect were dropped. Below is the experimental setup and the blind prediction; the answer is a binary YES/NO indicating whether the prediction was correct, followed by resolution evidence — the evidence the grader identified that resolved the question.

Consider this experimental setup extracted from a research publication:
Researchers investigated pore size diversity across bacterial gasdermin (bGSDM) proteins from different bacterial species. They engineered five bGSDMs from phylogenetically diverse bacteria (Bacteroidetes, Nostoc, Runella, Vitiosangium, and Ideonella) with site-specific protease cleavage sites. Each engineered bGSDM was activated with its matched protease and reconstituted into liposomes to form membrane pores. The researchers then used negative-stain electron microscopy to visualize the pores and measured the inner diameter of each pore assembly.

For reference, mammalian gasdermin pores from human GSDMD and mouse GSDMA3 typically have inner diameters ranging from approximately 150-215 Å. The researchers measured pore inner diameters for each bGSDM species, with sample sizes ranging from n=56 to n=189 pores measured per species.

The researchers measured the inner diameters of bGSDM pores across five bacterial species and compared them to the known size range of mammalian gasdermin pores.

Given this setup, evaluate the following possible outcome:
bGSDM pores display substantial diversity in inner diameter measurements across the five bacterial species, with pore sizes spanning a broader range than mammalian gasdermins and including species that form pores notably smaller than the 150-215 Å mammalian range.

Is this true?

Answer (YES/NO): NO